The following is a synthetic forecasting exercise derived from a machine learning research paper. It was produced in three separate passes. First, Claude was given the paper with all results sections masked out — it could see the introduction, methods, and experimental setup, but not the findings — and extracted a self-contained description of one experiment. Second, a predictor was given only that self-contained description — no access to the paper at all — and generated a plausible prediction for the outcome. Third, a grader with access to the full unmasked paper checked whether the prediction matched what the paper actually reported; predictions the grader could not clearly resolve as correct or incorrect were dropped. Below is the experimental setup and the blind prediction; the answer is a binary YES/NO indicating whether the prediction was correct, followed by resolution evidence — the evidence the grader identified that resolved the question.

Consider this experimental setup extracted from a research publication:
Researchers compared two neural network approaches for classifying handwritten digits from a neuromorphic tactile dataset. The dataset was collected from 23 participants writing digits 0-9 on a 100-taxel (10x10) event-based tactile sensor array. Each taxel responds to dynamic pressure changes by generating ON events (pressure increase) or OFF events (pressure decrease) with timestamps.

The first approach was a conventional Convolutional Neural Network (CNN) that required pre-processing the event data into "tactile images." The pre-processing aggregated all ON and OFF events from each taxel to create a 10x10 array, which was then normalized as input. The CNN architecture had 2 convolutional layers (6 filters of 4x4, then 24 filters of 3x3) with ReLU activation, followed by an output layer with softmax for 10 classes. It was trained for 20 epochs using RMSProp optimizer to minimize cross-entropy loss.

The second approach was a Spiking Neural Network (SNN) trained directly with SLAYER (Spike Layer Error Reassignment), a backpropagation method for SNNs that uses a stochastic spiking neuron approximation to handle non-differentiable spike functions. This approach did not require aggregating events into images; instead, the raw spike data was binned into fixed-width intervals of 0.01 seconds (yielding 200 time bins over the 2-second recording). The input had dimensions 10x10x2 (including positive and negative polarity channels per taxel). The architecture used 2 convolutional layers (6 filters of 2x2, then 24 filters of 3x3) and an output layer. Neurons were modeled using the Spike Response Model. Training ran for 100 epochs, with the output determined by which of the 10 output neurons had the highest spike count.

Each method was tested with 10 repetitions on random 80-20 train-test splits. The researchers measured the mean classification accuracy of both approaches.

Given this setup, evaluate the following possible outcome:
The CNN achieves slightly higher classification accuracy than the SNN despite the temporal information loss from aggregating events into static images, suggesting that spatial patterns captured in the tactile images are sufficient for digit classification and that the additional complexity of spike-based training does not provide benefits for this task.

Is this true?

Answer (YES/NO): NO